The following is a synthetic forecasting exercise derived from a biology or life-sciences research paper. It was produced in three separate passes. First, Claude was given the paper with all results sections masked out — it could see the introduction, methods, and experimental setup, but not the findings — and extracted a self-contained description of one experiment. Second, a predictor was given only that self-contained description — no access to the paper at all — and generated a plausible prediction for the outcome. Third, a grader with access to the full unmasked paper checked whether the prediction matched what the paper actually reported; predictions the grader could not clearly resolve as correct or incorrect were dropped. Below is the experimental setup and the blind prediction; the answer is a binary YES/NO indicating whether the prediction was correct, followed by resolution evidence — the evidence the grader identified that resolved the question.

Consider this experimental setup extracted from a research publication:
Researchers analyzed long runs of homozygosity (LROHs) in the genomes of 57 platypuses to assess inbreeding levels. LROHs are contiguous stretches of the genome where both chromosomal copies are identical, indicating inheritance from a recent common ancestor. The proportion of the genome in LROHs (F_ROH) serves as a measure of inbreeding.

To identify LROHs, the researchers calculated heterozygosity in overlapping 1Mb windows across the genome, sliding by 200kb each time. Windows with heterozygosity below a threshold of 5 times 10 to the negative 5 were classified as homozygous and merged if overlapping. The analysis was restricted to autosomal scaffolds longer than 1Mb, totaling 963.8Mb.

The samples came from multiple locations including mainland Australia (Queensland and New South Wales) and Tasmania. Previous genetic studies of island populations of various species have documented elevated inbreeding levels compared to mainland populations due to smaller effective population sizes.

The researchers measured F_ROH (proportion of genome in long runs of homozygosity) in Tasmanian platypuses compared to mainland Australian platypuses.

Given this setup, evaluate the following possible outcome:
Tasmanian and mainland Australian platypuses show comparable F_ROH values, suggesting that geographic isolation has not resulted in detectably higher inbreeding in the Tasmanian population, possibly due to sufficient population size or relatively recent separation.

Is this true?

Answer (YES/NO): YES